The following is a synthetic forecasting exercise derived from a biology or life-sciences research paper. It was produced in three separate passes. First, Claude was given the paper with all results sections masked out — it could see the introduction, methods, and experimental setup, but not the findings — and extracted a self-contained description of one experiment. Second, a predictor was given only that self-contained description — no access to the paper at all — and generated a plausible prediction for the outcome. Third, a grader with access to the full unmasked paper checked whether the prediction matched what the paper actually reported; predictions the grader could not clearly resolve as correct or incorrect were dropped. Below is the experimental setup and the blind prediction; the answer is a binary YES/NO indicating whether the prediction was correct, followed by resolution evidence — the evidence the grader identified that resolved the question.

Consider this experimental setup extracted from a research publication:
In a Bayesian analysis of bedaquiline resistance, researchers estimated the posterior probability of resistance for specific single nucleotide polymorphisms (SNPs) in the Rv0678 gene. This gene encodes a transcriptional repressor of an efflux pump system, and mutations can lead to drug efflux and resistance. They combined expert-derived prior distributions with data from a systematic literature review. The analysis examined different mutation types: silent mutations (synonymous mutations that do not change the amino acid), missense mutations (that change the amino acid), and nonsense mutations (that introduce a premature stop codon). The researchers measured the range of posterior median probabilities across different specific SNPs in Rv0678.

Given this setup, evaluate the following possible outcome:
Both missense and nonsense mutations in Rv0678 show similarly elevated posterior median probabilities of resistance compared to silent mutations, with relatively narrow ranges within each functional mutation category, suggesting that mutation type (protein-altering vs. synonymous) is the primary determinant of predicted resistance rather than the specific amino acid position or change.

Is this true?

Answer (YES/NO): NO